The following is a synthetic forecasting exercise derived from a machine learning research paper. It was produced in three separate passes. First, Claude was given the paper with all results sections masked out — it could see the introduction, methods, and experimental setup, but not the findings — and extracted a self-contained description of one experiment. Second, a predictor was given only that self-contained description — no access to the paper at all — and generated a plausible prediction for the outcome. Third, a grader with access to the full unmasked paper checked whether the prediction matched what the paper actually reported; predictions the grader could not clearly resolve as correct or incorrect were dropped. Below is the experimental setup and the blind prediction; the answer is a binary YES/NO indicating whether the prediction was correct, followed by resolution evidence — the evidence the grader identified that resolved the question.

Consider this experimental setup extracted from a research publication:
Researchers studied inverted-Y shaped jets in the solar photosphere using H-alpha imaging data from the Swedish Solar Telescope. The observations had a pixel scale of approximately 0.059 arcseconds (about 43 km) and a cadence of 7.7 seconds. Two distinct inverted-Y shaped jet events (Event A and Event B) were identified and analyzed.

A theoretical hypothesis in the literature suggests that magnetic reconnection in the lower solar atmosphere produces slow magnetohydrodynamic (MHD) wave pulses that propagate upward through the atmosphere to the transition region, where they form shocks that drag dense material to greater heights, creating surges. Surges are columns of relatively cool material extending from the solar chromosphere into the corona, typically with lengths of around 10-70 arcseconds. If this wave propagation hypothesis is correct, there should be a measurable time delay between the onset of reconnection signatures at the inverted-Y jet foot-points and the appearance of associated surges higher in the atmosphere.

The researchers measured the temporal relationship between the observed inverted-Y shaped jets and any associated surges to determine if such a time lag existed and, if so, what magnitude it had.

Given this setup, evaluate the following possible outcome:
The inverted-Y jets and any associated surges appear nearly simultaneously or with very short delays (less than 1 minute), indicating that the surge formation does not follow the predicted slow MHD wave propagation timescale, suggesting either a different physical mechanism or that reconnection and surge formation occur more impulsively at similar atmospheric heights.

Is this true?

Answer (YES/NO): NO